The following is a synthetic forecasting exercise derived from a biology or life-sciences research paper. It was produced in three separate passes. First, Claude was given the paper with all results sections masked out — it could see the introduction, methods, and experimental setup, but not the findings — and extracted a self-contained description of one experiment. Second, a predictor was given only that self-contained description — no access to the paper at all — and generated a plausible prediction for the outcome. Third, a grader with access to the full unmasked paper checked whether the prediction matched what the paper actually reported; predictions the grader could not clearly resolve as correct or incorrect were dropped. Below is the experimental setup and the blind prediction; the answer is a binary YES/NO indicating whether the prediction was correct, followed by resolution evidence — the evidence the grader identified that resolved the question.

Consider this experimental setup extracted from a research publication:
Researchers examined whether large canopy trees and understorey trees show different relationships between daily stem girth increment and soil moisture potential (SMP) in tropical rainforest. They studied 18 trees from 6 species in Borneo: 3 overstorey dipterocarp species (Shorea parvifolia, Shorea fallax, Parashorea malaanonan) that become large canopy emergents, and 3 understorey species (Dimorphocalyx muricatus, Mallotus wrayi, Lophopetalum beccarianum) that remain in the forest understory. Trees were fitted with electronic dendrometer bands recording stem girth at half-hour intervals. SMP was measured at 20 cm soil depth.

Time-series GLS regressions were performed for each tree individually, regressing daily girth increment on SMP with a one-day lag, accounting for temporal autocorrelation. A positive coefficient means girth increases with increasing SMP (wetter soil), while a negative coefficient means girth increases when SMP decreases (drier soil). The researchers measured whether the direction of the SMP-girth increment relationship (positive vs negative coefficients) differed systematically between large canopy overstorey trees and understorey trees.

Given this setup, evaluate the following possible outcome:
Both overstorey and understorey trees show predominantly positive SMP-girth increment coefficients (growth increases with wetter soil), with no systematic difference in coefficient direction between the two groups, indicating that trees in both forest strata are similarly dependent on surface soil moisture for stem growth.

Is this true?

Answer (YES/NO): NO